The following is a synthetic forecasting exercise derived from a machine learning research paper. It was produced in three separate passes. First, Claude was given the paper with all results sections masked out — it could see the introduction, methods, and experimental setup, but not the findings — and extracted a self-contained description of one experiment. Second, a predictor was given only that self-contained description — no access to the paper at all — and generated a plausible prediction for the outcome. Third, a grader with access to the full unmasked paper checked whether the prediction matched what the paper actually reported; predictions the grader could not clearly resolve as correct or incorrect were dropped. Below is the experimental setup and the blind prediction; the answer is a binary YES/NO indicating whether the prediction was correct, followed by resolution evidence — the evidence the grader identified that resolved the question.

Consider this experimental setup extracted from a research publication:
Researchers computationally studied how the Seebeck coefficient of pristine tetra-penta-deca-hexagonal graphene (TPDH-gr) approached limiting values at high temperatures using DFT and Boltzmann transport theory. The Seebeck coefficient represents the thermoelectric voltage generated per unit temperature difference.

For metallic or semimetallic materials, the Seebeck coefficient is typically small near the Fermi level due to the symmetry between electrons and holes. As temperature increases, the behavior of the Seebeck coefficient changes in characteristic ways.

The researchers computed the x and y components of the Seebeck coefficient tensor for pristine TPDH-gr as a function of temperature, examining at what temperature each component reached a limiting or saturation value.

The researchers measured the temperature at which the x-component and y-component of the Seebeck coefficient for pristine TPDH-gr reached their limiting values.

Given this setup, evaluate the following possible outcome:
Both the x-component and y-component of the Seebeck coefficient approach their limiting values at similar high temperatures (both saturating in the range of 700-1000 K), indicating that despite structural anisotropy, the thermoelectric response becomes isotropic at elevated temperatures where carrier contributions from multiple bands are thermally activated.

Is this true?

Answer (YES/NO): NO